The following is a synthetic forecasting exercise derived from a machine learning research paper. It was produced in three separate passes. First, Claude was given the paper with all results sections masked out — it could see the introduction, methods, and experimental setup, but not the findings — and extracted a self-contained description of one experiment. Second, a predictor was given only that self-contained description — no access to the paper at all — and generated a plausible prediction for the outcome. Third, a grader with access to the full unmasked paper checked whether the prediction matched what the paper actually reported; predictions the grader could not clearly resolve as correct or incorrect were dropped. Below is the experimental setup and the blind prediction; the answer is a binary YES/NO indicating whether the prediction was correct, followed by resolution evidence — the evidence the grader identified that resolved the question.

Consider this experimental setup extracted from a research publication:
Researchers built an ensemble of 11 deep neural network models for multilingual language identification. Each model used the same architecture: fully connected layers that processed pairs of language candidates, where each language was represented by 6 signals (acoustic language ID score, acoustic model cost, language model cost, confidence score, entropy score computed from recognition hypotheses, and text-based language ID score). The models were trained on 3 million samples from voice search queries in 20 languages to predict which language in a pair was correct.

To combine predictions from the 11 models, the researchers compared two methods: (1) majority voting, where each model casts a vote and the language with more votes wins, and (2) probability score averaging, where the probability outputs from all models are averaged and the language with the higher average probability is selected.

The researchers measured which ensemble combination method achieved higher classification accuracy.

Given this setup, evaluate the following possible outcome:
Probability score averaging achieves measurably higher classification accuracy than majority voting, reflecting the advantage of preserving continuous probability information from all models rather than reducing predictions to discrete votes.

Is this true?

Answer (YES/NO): YES